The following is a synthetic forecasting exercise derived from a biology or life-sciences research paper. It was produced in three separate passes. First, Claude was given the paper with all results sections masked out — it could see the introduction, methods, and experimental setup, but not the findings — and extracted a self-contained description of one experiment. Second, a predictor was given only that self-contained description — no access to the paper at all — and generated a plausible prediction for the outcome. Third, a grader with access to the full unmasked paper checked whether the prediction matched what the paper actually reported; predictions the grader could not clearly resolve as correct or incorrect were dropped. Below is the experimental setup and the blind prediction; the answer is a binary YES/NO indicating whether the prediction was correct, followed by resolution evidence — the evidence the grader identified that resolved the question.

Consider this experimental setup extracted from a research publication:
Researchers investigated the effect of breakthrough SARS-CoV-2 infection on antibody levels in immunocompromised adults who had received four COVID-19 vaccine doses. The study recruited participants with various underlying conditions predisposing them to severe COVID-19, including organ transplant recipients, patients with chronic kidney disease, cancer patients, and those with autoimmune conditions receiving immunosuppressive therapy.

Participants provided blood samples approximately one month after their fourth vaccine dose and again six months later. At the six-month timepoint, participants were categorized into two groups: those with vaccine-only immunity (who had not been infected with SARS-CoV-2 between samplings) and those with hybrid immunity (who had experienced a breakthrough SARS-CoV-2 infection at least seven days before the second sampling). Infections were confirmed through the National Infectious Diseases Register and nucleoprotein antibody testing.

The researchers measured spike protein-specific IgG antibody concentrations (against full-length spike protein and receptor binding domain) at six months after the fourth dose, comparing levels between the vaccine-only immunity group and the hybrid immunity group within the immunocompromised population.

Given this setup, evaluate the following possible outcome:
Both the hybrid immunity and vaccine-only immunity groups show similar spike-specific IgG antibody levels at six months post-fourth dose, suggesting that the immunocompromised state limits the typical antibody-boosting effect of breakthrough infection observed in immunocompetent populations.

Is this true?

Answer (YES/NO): NO